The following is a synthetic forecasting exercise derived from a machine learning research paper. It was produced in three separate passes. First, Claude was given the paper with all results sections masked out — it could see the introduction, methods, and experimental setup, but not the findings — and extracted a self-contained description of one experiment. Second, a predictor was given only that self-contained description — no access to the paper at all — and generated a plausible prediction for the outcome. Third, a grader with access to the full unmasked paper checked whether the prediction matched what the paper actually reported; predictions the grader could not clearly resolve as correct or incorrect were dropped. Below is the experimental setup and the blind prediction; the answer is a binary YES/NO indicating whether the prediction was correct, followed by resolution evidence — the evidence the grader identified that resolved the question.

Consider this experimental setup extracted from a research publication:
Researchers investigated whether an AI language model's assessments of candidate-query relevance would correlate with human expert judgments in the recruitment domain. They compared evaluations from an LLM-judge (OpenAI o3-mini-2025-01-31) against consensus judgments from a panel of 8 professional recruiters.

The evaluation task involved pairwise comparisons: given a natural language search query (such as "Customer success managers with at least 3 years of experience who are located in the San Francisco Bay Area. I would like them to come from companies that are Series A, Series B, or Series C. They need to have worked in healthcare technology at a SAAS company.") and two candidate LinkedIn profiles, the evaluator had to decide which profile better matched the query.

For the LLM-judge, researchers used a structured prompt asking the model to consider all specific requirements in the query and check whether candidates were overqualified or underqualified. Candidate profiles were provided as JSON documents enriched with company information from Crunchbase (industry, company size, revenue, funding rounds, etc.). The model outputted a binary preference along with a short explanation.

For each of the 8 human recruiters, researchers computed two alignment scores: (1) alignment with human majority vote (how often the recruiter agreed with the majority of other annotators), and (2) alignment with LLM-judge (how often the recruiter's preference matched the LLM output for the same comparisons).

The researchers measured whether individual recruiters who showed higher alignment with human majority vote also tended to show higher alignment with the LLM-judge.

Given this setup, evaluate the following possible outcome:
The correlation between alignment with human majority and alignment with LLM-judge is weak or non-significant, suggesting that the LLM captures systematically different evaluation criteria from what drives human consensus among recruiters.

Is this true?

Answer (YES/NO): NO